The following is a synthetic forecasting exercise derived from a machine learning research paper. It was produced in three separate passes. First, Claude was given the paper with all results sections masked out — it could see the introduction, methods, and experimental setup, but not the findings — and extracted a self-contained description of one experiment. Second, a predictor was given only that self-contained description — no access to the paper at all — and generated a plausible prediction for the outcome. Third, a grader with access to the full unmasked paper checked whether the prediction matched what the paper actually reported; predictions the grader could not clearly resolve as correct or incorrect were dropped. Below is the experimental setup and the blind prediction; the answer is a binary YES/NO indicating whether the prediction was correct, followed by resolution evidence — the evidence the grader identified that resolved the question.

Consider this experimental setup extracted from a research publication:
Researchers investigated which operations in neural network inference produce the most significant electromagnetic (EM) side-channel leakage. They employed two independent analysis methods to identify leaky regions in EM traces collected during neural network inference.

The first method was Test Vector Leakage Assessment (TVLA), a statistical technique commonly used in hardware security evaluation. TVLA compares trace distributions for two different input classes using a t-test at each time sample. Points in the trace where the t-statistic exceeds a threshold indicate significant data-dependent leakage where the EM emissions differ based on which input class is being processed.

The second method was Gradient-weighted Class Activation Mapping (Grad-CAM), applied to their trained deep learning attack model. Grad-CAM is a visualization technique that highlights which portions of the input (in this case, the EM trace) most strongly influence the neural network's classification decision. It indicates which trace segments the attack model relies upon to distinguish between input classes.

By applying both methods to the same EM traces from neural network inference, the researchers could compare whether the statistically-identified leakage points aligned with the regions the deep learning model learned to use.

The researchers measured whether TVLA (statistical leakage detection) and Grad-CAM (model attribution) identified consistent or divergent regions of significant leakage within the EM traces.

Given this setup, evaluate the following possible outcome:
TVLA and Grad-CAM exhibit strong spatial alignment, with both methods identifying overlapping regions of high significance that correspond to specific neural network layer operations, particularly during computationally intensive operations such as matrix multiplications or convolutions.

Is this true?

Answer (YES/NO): YES